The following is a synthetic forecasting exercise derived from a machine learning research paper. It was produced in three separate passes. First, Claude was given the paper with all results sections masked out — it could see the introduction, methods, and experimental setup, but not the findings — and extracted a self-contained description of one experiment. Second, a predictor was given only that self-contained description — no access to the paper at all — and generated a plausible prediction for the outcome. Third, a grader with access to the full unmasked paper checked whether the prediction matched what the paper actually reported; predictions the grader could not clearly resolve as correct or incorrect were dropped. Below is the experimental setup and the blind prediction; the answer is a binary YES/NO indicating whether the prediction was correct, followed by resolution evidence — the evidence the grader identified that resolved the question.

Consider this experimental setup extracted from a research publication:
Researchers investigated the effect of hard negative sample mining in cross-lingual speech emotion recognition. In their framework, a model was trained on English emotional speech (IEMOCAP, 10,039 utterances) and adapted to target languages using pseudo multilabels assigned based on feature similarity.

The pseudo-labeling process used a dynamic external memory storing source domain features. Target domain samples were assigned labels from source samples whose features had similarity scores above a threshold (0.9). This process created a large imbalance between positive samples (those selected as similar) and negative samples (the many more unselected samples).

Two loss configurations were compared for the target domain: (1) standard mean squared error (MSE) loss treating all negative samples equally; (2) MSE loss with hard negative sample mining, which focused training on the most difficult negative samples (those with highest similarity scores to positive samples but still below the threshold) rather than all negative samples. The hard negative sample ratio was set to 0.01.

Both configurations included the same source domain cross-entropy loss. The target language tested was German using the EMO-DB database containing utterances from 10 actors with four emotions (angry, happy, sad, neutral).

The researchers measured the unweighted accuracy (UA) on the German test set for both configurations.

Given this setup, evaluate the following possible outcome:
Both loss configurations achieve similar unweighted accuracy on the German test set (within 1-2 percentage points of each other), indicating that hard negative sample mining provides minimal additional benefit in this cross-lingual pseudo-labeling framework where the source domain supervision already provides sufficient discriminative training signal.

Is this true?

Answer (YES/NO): NO